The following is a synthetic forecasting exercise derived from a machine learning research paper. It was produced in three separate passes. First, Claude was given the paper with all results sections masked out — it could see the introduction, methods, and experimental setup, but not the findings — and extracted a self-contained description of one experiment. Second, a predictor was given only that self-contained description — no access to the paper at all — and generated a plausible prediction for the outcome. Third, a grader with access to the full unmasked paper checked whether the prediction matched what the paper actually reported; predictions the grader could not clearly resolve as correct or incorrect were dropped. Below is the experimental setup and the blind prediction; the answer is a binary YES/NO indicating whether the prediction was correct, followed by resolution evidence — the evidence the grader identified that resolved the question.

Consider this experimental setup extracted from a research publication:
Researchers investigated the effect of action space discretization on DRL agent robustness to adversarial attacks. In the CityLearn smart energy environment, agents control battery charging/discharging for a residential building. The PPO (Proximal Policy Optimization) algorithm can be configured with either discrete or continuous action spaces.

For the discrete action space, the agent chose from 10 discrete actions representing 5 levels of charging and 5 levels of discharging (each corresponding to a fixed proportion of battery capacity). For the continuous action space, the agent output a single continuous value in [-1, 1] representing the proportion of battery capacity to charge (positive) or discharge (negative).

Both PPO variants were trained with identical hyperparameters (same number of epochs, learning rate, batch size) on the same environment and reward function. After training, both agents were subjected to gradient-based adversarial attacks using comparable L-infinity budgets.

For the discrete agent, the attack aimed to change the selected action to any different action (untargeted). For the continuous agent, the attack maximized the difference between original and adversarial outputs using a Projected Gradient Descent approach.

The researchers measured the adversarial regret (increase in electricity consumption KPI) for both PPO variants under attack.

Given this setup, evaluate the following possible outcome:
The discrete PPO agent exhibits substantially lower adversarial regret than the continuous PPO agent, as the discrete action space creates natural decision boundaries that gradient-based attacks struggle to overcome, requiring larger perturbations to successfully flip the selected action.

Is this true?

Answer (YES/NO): YES